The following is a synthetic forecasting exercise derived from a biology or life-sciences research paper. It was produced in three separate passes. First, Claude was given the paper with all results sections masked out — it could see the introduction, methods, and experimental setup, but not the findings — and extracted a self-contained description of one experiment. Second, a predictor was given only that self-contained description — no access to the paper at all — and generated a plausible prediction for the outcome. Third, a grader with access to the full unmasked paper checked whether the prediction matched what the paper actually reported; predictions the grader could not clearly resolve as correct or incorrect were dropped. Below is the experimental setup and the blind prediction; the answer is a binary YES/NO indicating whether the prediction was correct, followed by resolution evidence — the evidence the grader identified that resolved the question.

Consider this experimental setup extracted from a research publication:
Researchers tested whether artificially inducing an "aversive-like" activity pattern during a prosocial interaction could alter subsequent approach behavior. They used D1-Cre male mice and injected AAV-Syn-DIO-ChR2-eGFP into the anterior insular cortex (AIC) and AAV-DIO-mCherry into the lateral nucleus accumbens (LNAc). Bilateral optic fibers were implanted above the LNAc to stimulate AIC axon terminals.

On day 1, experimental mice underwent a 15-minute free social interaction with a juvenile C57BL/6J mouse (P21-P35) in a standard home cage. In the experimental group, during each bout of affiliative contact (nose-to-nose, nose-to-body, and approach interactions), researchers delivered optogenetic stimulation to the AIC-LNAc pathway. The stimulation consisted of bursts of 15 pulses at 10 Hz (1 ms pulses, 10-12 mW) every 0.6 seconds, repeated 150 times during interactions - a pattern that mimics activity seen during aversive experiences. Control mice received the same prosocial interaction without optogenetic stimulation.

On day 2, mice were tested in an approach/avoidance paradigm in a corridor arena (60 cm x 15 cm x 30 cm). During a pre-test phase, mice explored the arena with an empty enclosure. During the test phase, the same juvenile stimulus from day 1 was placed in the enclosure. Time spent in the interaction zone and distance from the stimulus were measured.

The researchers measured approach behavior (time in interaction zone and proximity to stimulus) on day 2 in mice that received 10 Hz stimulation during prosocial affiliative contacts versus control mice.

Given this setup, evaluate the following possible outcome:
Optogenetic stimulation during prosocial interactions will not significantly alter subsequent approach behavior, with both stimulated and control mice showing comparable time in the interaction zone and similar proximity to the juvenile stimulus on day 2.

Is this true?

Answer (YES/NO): NO